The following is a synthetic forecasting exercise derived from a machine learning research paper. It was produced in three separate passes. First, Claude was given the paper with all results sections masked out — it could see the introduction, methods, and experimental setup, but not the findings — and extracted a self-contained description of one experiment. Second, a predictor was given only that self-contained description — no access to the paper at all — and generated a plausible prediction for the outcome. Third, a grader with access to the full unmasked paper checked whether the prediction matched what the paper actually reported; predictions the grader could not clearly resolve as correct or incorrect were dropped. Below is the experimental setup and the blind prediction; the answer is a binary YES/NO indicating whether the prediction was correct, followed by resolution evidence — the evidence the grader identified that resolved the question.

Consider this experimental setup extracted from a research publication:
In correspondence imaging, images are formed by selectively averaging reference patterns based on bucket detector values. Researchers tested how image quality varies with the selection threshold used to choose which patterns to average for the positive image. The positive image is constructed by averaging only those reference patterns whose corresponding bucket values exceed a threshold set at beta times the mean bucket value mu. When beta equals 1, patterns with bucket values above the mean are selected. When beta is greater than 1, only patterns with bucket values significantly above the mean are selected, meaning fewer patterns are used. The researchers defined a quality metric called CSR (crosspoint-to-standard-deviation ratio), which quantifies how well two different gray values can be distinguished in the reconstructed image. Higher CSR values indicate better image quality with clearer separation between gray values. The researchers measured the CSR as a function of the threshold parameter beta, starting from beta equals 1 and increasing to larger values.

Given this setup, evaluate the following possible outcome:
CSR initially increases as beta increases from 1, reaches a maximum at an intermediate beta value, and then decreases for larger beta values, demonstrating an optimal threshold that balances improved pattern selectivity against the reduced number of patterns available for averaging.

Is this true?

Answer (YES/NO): NO